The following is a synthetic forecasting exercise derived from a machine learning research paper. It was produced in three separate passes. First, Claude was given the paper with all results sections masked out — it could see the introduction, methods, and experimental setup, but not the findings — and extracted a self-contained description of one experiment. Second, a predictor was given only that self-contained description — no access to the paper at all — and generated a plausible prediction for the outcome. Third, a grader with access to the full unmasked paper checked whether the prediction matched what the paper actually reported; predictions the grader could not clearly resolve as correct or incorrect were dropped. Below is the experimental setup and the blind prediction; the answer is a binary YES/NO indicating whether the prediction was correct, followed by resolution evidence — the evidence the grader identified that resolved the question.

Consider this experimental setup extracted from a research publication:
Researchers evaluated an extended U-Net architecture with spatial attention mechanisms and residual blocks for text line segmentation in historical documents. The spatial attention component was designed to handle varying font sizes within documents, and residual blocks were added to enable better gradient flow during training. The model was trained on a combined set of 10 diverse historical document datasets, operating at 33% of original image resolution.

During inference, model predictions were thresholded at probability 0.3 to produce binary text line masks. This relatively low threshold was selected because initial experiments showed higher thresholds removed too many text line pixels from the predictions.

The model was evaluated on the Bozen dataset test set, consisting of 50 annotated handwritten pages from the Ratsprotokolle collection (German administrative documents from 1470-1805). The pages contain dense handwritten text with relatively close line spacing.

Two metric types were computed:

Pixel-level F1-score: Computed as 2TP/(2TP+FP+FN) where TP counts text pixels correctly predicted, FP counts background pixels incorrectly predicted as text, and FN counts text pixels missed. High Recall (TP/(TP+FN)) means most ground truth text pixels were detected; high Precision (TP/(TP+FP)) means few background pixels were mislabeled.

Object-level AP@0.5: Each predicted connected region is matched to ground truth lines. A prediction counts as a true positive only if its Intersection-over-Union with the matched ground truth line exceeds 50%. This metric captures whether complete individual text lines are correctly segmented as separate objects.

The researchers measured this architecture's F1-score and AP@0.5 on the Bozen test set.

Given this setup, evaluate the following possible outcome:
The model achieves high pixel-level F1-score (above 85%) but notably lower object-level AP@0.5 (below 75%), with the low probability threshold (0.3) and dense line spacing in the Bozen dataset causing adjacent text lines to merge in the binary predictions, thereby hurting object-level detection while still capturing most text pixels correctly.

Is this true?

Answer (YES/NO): YES